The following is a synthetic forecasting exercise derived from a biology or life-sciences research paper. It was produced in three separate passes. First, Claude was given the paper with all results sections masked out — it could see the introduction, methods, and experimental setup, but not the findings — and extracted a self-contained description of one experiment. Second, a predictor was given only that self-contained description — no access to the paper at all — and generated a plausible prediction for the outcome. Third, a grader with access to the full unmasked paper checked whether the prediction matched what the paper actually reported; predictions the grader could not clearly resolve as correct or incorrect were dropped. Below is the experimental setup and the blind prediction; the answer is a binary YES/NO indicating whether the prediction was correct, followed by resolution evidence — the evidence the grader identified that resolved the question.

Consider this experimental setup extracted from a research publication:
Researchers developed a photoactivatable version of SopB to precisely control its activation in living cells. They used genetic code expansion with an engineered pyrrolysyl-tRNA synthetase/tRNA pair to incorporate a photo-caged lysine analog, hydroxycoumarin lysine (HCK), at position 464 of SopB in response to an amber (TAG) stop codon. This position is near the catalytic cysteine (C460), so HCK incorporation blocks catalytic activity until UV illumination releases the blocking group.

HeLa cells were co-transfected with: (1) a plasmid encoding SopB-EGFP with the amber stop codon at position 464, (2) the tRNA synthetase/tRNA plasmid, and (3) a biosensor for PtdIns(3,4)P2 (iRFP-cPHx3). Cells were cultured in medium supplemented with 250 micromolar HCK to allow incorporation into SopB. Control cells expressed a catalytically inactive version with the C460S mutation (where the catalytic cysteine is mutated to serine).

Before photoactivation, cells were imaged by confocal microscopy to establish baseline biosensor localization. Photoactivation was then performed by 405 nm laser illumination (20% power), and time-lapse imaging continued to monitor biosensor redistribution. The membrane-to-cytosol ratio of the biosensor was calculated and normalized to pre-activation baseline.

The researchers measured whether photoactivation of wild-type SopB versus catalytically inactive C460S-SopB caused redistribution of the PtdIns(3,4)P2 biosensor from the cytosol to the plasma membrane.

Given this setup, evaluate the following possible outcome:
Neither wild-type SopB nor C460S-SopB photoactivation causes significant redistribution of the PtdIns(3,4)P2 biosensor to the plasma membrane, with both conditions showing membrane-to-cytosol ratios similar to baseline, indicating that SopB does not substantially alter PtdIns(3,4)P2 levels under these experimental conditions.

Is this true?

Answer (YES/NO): NO